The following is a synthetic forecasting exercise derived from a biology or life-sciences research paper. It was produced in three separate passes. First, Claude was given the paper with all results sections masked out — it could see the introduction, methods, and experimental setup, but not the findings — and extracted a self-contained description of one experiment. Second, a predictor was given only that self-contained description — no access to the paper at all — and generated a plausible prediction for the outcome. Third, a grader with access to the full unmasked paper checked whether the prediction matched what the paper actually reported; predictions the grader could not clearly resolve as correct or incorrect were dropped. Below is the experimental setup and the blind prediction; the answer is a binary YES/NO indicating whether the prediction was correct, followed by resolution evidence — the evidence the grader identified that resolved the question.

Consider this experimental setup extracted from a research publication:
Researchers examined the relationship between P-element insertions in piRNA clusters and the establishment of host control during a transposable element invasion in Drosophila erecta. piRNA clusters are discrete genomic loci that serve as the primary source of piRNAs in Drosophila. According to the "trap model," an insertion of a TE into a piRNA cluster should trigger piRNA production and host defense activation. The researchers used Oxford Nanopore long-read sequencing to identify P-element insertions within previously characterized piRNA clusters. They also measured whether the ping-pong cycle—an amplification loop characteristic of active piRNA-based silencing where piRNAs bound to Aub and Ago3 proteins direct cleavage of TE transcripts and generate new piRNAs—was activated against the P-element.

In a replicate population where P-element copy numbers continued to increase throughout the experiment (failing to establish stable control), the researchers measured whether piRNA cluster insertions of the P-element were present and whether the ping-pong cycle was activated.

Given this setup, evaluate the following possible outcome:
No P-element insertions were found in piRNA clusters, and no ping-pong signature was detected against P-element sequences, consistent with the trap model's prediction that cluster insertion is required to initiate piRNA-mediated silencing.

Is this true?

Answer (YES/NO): NO